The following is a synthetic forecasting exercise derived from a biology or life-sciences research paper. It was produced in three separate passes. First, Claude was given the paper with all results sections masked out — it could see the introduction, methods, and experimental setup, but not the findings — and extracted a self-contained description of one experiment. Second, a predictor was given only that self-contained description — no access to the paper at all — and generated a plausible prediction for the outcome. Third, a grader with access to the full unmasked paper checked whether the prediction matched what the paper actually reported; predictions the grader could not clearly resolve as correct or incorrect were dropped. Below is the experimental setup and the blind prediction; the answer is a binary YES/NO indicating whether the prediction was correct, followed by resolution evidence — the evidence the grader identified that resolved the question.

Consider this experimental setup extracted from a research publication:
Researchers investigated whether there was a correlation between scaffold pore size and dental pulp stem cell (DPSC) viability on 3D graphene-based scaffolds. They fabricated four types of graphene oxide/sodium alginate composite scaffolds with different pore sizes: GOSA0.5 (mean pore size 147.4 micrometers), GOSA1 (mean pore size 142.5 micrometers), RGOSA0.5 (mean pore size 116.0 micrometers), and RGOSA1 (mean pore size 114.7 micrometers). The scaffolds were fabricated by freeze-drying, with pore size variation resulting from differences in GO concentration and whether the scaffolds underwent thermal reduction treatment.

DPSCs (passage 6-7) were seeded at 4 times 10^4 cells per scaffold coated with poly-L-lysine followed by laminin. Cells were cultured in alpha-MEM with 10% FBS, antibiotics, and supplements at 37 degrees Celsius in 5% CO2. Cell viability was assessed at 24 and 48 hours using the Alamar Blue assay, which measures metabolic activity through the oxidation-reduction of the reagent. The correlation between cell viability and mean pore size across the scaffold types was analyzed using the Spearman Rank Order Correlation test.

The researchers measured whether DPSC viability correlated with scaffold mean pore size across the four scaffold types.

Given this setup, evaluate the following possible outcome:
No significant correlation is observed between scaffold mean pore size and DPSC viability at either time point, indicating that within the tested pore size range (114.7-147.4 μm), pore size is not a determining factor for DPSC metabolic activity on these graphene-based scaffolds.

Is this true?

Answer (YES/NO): NO